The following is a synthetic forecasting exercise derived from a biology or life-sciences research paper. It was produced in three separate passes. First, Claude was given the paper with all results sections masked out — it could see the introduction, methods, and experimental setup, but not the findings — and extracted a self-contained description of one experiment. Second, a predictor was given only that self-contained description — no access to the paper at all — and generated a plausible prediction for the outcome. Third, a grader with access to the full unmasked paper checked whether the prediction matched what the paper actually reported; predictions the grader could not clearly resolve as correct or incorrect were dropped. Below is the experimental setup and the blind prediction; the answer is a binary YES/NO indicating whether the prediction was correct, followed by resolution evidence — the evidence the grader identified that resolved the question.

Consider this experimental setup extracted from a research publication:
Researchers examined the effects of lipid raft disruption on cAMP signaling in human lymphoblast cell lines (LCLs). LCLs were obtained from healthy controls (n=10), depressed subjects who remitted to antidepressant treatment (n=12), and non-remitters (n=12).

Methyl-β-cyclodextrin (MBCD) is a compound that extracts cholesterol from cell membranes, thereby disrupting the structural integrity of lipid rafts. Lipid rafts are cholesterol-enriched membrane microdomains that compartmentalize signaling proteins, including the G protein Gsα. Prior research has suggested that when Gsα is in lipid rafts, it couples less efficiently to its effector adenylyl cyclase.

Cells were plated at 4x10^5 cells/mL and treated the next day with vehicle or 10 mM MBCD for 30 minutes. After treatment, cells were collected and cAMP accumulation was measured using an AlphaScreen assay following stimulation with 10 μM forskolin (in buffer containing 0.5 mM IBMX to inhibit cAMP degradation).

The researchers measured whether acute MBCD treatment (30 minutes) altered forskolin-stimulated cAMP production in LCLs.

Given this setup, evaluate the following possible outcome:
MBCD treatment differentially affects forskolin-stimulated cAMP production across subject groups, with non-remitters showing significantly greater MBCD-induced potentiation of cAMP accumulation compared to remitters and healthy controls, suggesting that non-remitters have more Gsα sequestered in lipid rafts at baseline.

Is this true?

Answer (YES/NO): NO